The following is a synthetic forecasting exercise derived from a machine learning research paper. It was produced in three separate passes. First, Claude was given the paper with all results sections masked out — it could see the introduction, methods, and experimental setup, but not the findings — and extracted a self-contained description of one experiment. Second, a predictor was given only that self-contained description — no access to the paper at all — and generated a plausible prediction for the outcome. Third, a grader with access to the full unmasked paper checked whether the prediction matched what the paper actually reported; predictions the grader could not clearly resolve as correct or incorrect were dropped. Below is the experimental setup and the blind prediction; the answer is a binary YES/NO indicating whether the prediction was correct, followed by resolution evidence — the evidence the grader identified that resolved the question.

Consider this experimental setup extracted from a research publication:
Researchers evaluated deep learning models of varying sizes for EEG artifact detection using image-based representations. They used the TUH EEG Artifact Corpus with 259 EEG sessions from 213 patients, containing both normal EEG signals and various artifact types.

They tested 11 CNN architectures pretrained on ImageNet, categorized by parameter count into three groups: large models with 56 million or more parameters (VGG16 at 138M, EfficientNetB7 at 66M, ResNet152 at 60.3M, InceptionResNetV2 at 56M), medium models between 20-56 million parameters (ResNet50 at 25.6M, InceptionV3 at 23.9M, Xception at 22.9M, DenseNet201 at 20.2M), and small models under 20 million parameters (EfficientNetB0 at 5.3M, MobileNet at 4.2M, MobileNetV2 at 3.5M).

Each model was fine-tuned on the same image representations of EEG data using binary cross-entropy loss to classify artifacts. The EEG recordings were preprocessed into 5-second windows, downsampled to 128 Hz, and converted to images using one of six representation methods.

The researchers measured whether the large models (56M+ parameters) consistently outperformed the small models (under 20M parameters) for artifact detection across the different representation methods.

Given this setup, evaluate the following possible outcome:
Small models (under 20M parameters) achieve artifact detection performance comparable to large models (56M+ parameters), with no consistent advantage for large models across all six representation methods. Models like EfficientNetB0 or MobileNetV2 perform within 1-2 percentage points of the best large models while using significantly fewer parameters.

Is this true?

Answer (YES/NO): YES